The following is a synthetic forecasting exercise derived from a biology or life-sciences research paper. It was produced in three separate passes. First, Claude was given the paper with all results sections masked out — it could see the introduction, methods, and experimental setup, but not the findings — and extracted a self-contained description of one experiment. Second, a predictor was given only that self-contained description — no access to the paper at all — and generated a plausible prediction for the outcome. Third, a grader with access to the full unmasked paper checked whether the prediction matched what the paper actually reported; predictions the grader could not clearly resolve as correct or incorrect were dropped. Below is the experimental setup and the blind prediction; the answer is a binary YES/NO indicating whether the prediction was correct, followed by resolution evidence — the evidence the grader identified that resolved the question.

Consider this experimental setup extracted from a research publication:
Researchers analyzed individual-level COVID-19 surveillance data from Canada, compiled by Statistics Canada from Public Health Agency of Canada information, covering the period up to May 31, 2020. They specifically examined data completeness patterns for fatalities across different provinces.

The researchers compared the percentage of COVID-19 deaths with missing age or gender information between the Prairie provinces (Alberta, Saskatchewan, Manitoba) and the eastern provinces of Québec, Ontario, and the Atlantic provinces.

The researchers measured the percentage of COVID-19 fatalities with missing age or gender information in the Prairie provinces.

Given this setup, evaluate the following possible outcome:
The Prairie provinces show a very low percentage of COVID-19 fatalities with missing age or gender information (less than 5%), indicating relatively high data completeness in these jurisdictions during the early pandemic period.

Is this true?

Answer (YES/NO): YES